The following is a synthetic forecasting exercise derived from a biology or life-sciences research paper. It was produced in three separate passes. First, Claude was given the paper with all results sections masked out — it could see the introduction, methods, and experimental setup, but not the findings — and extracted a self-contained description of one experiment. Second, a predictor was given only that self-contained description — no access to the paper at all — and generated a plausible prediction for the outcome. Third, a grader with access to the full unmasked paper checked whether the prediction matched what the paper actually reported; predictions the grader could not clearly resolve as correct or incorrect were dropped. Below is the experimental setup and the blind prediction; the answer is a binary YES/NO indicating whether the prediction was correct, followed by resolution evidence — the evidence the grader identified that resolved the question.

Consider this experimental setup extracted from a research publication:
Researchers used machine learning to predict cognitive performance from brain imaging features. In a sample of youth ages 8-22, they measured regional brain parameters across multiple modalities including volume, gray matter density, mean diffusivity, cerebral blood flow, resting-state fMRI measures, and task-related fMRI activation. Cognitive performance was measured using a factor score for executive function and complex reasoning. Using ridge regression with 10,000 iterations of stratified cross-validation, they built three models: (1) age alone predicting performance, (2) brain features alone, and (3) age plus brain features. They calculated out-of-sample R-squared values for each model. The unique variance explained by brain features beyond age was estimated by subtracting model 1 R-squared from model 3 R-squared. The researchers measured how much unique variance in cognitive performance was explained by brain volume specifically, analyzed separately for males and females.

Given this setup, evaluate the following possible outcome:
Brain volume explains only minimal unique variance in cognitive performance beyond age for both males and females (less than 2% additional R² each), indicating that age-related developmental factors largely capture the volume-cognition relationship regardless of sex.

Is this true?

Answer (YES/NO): NO